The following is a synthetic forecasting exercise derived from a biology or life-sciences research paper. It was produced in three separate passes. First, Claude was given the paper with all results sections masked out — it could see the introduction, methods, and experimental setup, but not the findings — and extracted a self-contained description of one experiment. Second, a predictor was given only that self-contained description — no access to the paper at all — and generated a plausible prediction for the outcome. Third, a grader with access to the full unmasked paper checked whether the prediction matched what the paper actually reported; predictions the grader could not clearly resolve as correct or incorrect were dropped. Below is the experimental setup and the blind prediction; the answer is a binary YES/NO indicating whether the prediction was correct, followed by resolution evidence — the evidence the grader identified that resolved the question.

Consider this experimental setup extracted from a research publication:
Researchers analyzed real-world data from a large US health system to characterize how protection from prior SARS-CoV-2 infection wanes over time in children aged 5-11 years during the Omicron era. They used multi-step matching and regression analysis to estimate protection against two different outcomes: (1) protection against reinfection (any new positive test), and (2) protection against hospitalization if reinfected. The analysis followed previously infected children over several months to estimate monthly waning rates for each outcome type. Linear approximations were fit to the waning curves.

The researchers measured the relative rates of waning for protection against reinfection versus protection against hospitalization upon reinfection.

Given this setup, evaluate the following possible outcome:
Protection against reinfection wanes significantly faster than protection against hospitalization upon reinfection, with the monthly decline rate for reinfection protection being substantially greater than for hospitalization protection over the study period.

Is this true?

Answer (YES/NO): YES